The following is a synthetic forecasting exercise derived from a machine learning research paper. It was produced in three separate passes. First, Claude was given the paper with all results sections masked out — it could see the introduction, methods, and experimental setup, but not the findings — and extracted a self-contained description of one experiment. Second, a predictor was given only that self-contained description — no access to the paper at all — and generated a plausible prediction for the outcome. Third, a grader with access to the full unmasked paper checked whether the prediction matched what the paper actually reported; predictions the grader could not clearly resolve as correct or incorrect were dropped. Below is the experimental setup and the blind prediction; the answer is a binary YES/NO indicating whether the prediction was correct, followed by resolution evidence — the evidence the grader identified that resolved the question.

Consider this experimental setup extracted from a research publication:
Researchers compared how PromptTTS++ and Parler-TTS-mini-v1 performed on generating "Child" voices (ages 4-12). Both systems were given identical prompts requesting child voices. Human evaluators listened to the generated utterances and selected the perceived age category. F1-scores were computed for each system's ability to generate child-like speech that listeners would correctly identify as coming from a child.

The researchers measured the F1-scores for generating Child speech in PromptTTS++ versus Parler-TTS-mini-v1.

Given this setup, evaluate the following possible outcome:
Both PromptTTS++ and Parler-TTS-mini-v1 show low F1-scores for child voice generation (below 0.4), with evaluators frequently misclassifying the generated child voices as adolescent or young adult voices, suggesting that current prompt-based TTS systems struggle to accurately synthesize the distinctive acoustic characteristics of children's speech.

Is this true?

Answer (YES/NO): YES